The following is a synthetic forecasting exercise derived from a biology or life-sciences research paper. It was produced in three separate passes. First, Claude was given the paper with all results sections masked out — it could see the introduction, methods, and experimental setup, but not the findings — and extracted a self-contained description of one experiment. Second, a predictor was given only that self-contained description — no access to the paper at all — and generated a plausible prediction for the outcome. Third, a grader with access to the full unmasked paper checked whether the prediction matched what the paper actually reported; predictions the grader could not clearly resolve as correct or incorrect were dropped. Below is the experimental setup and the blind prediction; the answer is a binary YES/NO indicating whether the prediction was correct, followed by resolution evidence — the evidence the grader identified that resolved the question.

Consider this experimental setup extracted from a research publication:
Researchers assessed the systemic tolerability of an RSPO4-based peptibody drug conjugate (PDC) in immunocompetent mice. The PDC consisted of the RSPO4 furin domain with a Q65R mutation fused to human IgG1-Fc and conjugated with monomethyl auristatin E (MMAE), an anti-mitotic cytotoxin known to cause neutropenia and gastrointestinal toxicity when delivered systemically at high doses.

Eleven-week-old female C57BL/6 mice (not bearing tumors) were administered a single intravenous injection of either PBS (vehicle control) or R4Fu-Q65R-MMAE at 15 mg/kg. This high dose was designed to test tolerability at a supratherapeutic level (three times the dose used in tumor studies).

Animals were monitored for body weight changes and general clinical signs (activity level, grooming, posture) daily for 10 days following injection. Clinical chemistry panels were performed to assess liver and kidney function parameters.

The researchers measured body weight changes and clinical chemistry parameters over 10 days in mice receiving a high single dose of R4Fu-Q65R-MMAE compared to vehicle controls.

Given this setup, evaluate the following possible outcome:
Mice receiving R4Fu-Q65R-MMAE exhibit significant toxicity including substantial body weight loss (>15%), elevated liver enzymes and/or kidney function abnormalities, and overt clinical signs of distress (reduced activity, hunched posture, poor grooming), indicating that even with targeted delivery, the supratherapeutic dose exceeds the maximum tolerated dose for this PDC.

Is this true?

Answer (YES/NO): NO